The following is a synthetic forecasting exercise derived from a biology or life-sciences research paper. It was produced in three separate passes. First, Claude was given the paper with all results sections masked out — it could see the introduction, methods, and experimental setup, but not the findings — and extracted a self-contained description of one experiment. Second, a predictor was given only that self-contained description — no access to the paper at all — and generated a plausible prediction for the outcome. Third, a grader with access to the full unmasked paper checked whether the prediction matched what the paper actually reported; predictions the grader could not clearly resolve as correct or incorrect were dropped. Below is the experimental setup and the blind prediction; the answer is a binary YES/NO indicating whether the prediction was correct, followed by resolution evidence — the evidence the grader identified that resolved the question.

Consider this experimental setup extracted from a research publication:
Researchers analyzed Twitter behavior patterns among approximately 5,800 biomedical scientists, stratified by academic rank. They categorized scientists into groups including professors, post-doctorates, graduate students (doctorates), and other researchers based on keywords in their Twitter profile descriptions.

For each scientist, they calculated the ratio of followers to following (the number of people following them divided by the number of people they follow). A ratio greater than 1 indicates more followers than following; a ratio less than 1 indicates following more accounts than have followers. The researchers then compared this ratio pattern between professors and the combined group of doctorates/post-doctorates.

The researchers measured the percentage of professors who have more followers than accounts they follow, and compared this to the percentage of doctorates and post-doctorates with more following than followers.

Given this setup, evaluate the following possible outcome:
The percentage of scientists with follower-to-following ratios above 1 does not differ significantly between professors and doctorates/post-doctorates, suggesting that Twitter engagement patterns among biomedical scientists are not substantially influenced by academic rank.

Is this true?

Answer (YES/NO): NO